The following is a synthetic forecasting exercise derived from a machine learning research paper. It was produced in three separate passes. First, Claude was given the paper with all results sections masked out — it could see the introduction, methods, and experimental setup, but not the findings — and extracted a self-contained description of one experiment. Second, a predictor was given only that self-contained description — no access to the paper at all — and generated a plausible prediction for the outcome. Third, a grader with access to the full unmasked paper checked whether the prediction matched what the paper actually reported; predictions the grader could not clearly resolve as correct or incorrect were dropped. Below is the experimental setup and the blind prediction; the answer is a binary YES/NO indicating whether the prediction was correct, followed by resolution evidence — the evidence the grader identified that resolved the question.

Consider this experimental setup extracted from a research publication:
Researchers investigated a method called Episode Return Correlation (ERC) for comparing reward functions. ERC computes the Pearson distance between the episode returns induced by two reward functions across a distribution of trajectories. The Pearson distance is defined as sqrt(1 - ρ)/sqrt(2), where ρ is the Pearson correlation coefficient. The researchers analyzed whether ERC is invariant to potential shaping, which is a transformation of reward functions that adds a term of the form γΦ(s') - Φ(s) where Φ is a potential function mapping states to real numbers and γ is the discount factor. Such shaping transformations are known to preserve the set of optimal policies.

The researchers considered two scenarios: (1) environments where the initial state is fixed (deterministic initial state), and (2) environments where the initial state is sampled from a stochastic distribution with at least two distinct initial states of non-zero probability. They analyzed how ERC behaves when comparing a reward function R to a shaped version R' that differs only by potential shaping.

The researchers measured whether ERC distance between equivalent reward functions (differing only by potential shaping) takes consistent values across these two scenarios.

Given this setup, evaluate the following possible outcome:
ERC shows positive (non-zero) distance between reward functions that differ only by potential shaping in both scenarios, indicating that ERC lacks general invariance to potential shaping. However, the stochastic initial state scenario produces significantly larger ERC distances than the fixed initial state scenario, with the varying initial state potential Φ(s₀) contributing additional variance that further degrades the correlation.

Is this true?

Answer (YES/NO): NO